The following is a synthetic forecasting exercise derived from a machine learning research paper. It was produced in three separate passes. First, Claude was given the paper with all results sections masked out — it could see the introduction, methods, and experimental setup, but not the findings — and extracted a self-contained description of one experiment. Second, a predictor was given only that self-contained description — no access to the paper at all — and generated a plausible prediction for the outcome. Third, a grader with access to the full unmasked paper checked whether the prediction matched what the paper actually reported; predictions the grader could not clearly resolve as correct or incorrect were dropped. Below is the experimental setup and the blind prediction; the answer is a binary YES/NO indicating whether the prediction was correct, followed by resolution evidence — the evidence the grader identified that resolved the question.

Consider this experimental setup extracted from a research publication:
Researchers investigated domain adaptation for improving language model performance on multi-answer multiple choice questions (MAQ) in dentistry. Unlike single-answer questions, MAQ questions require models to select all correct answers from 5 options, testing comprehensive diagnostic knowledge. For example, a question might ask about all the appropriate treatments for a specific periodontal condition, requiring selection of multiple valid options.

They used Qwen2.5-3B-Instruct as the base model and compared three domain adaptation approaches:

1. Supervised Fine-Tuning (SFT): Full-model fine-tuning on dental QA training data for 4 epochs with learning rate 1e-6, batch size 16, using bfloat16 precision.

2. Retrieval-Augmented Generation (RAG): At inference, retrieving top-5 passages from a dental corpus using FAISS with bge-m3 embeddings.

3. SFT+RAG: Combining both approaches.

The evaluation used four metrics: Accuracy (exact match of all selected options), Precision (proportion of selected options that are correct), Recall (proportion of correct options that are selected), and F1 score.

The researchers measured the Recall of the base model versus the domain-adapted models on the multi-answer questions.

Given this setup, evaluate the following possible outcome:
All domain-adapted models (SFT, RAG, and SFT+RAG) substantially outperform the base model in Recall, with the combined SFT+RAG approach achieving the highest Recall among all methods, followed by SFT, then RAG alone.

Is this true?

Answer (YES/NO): YES